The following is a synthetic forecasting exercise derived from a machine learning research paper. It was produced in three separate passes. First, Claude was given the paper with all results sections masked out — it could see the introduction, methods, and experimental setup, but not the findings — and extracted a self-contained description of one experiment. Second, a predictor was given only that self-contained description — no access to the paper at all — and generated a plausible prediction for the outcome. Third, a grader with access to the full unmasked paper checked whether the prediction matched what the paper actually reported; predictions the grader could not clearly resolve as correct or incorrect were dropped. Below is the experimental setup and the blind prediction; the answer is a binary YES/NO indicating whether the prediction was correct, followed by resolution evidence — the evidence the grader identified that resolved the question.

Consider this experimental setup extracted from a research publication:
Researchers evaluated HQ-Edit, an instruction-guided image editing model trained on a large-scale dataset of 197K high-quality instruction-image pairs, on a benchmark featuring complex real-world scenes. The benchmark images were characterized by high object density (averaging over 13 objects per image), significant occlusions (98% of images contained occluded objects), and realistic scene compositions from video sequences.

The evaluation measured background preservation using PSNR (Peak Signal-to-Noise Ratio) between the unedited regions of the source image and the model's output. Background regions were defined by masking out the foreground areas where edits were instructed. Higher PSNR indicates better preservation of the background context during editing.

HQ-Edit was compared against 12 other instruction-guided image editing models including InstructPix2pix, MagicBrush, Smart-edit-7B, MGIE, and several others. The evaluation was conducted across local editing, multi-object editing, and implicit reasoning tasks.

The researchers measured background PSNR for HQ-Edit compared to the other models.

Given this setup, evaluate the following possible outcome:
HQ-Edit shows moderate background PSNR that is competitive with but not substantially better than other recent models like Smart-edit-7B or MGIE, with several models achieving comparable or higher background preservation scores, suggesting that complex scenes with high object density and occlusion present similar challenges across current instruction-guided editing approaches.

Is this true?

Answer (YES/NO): NO